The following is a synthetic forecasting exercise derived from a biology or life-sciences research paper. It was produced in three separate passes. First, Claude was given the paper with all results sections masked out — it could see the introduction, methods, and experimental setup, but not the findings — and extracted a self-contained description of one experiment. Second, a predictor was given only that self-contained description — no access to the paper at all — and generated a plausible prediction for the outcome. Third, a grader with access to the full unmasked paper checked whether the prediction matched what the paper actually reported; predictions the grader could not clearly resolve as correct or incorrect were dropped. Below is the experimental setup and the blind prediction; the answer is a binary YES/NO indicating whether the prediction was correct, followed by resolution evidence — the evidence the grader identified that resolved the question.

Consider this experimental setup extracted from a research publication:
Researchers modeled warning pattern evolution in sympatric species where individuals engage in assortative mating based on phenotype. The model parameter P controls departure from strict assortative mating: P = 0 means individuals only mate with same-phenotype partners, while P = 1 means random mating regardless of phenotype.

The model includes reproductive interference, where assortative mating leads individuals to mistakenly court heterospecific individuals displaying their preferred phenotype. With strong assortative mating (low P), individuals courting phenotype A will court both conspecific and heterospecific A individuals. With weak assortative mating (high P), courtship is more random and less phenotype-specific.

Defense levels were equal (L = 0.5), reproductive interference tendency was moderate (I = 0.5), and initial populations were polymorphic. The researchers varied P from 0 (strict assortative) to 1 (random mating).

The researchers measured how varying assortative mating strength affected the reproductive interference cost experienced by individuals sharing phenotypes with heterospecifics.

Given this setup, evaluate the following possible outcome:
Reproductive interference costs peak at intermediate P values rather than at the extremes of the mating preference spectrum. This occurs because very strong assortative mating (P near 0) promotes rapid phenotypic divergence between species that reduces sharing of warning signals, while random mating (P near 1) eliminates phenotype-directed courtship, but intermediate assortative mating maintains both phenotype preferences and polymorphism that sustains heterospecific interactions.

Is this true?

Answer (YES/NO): NO